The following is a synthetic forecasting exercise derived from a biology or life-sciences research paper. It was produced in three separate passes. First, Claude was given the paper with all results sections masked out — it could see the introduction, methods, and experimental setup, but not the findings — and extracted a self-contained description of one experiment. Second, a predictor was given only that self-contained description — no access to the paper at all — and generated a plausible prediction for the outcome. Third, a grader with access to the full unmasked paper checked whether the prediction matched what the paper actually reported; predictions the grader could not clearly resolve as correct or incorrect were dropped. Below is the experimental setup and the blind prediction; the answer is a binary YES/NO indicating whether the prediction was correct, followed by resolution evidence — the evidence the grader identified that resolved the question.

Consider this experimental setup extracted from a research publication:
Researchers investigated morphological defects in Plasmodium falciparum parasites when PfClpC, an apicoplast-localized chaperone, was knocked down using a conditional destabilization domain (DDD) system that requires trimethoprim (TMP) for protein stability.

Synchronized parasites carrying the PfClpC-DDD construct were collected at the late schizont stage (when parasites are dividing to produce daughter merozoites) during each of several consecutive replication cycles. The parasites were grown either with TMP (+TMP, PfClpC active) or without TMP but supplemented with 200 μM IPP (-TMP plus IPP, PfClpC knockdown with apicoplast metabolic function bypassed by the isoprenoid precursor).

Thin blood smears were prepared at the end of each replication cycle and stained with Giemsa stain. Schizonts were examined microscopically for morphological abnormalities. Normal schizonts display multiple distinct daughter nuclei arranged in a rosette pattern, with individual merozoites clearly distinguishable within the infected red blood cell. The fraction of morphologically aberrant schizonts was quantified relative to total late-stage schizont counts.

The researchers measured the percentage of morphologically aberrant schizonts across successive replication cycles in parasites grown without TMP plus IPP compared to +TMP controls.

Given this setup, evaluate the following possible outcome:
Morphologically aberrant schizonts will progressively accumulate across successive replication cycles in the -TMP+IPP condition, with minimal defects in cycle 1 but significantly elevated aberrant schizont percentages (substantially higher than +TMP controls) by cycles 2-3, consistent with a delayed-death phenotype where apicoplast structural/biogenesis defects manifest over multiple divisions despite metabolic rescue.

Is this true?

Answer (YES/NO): NO